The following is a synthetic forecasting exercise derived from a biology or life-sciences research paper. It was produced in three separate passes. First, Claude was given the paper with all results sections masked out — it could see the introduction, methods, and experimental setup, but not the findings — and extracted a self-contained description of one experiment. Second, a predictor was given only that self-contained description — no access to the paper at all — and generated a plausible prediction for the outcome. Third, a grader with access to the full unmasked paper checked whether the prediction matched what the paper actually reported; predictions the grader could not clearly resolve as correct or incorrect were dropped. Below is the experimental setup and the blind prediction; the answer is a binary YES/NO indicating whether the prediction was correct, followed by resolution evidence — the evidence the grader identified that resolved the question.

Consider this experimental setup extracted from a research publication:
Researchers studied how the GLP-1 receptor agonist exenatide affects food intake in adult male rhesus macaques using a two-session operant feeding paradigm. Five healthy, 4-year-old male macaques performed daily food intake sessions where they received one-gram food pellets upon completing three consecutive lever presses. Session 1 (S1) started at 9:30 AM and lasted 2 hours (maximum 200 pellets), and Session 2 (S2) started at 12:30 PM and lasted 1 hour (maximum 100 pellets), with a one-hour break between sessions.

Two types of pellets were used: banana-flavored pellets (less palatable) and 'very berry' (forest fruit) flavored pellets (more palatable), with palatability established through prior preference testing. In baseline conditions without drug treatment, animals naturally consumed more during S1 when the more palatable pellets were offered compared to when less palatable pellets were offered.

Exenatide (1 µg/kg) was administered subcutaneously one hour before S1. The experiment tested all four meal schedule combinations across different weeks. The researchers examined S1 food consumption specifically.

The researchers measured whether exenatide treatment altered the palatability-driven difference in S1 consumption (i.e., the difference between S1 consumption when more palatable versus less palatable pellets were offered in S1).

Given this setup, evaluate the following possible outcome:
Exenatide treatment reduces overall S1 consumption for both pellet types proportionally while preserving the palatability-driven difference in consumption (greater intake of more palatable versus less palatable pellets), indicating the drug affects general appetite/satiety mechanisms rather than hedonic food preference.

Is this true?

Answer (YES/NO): NO